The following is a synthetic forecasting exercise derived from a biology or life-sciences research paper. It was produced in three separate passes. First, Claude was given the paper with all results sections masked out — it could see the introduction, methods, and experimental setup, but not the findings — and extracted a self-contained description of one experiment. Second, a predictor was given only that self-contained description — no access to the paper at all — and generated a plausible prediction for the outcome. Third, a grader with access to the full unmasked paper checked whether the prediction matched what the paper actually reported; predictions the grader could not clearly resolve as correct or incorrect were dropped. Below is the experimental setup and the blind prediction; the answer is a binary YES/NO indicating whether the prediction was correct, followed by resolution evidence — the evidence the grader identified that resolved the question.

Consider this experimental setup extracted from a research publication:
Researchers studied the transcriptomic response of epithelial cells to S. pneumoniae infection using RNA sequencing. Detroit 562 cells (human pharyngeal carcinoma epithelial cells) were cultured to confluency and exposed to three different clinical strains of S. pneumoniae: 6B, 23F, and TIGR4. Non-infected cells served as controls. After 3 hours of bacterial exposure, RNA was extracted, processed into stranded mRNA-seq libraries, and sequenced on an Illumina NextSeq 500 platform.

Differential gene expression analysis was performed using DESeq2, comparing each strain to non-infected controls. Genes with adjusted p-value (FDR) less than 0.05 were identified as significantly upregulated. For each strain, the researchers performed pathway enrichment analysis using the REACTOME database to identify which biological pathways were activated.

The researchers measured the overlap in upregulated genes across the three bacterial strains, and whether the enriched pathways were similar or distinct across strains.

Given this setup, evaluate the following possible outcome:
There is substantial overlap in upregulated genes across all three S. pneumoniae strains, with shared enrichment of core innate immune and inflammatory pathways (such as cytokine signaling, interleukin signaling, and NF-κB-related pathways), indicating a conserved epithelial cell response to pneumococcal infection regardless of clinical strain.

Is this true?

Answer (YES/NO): NO